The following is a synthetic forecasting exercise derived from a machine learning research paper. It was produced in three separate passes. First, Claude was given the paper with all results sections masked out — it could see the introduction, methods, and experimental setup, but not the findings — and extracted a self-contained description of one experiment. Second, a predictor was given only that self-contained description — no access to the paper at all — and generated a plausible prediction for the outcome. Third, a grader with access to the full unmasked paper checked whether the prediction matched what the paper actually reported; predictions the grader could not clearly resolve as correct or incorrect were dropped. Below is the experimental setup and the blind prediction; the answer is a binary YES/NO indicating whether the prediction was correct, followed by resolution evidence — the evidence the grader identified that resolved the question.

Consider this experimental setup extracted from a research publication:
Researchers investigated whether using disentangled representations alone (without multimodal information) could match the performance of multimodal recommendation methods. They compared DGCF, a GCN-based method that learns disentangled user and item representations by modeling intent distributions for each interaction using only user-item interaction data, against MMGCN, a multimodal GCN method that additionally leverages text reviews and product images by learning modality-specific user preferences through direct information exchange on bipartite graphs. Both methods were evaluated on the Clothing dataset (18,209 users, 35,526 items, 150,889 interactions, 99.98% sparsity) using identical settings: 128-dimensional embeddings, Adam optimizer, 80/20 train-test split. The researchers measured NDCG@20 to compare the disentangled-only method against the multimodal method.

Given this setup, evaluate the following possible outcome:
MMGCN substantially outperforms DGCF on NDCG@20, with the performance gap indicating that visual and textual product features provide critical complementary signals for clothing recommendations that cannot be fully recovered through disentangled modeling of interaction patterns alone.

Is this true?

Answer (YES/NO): NO